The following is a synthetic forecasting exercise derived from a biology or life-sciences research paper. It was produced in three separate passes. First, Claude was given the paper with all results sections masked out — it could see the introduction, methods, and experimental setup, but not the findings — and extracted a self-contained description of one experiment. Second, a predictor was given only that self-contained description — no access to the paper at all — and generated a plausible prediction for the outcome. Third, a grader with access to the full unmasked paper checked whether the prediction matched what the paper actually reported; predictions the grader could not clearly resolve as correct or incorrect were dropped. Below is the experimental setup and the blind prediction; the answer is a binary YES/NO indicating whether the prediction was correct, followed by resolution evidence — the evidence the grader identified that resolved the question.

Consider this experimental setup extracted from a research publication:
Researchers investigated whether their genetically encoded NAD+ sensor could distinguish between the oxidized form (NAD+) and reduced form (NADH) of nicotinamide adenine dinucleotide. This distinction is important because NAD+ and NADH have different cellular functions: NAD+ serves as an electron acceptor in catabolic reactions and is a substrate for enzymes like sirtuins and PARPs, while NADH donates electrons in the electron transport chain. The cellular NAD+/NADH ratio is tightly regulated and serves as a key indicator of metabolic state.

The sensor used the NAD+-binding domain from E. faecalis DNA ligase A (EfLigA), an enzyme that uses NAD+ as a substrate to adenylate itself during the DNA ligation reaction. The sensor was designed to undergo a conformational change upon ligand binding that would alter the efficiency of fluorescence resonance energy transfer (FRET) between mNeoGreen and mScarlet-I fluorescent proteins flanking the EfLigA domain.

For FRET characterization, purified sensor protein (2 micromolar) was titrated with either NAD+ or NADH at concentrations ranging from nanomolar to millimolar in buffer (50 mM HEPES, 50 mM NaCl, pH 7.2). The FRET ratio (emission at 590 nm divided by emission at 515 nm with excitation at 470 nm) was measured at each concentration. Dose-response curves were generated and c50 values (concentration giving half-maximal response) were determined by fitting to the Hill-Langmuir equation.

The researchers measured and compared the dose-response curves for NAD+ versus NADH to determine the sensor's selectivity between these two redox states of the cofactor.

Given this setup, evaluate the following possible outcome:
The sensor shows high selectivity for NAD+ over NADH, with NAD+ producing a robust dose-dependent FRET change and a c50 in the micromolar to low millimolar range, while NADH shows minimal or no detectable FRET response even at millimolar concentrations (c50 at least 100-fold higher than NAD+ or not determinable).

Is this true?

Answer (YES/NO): YES